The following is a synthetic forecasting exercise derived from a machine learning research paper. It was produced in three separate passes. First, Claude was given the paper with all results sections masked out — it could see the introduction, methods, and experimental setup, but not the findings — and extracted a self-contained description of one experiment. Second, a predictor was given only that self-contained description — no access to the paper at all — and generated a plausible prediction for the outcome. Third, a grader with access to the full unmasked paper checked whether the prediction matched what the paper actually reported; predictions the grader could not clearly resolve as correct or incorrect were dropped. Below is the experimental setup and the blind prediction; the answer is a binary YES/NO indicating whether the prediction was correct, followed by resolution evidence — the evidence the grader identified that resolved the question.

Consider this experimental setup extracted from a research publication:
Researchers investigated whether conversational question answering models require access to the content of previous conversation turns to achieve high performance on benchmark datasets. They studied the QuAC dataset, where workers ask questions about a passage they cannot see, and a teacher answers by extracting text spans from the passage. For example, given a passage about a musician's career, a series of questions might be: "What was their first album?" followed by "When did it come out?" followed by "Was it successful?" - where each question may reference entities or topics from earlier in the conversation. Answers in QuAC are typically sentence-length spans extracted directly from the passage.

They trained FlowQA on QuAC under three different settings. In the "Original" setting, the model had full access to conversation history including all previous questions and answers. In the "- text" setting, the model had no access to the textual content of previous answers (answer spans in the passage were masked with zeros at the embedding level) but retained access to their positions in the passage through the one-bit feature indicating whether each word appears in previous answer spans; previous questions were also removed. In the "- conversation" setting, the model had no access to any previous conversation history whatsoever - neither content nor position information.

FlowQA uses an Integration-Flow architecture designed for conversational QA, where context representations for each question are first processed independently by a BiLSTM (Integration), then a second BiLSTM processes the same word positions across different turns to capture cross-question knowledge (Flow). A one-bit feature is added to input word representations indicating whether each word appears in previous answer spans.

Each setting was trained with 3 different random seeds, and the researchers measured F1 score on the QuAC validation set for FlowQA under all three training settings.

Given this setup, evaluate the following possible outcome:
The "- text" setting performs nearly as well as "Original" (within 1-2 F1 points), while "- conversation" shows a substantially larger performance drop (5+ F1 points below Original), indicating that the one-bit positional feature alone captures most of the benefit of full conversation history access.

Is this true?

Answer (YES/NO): YES